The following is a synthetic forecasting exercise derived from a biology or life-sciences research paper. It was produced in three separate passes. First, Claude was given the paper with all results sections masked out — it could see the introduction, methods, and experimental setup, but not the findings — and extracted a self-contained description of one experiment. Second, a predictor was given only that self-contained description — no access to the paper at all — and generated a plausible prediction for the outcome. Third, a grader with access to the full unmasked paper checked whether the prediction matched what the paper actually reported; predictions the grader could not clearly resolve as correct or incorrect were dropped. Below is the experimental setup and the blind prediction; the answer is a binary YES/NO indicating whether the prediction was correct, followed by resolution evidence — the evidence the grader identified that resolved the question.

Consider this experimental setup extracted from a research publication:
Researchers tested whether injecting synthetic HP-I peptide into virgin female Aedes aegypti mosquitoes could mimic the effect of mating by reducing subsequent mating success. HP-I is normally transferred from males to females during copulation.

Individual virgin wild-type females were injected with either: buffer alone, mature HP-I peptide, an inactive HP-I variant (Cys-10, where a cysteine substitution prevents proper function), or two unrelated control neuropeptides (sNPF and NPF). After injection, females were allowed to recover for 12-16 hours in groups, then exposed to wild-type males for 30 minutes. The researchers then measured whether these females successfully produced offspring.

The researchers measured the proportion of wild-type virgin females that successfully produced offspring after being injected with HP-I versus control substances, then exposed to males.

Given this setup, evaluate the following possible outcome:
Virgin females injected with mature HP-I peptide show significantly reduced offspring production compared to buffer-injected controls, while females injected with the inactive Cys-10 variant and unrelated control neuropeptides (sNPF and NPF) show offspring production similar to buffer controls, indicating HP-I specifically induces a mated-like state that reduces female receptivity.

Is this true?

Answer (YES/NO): YES